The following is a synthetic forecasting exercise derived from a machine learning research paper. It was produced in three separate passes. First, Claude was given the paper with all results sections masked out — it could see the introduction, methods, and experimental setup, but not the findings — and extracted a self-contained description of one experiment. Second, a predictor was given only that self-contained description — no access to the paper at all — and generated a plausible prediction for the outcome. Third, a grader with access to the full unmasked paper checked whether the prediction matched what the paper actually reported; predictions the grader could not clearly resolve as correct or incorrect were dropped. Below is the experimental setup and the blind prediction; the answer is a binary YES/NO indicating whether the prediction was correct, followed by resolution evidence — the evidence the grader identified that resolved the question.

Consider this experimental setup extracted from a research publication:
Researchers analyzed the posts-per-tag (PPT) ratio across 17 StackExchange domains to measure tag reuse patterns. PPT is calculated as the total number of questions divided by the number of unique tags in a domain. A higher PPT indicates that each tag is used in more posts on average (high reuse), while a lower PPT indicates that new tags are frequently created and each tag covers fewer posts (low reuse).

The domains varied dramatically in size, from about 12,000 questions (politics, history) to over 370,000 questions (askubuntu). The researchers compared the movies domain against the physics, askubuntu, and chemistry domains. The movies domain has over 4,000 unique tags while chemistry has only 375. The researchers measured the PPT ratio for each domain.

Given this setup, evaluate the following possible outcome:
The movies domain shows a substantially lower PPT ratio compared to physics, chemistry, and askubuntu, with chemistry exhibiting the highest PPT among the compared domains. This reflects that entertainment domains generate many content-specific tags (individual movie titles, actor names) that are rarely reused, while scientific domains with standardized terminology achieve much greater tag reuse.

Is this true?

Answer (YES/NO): NO